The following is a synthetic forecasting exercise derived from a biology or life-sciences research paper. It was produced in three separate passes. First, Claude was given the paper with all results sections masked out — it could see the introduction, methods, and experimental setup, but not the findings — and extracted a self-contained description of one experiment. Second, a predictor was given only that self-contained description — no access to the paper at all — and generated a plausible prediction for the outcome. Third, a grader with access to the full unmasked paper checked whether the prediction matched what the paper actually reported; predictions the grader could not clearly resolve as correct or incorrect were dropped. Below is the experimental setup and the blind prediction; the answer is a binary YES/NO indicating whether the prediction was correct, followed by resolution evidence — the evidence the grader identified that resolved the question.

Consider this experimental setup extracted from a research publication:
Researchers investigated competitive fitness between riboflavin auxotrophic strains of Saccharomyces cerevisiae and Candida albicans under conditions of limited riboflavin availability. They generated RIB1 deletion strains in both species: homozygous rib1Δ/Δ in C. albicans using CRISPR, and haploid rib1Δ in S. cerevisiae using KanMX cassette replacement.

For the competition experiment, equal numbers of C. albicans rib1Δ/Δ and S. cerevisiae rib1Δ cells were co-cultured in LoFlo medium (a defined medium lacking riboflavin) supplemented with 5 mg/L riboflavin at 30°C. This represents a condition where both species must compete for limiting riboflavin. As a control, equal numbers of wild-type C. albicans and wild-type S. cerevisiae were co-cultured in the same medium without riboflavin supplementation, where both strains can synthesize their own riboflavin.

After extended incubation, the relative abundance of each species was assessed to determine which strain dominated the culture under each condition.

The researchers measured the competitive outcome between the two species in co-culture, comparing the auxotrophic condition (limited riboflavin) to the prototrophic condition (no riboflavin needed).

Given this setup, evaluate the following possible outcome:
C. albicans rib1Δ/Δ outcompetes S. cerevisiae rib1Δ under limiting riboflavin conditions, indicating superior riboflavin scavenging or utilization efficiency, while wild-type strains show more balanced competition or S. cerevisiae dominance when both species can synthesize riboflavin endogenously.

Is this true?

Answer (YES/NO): NO